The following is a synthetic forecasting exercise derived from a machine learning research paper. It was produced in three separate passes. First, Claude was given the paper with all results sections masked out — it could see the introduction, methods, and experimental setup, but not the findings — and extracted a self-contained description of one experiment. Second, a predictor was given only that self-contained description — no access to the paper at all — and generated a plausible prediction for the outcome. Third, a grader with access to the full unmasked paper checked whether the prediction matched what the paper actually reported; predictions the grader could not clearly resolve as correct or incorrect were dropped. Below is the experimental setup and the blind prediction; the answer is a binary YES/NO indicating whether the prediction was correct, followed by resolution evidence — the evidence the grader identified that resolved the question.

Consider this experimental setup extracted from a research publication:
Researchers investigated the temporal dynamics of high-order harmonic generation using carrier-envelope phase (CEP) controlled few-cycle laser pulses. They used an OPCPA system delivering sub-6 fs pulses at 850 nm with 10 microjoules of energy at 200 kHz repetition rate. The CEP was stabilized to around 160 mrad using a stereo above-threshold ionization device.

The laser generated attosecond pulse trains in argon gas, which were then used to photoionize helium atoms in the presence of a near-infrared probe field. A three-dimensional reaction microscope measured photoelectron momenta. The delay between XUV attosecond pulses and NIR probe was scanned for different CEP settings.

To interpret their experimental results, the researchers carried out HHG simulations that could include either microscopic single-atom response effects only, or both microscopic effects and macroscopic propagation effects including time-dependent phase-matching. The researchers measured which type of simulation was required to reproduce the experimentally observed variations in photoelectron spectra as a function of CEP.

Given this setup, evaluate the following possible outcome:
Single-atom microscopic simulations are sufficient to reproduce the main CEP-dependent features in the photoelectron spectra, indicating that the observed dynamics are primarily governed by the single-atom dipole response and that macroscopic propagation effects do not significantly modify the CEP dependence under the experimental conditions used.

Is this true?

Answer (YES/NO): NO